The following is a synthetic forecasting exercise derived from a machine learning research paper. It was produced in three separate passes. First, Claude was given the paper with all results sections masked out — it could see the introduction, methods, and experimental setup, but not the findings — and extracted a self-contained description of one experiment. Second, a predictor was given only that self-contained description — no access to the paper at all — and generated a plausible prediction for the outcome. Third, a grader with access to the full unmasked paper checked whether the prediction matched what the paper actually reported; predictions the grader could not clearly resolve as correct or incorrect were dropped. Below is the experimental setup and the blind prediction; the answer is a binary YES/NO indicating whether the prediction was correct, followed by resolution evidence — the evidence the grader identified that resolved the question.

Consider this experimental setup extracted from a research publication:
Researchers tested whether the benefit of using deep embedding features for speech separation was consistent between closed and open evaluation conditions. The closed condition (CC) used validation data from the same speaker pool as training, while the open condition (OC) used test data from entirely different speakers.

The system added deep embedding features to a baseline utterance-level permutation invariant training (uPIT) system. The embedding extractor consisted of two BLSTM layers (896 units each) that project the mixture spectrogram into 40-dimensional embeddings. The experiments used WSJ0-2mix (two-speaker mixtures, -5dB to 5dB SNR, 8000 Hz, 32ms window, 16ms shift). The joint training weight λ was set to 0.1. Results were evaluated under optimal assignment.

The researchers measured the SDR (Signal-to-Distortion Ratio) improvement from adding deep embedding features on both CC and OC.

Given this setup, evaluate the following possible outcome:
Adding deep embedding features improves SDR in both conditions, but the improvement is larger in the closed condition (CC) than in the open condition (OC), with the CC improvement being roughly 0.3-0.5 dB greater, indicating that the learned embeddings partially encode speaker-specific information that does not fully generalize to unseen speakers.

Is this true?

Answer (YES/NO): NO